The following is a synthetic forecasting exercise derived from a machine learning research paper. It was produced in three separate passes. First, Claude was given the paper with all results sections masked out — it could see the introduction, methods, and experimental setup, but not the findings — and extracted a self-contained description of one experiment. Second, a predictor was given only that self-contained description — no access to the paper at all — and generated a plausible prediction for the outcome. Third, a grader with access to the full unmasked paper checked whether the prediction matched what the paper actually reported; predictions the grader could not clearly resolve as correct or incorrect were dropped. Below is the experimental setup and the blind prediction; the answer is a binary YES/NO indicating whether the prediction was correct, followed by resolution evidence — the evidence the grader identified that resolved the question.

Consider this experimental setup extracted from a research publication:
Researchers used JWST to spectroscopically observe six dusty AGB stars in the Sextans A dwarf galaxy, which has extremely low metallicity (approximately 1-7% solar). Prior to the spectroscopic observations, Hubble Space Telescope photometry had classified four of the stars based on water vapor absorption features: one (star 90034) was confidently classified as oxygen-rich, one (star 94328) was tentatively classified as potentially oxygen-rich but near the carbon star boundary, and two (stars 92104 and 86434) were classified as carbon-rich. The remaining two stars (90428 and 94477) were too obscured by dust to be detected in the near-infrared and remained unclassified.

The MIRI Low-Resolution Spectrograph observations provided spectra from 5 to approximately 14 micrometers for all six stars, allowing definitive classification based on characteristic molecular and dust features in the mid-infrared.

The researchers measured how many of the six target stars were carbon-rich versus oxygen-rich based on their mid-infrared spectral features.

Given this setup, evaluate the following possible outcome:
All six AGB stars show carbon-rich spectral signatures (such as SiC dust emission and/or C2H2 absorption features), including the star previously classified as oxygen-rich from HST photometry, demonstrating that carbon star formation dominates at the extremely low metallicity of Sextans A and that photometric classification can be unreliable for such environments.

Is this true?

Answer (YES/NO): NO